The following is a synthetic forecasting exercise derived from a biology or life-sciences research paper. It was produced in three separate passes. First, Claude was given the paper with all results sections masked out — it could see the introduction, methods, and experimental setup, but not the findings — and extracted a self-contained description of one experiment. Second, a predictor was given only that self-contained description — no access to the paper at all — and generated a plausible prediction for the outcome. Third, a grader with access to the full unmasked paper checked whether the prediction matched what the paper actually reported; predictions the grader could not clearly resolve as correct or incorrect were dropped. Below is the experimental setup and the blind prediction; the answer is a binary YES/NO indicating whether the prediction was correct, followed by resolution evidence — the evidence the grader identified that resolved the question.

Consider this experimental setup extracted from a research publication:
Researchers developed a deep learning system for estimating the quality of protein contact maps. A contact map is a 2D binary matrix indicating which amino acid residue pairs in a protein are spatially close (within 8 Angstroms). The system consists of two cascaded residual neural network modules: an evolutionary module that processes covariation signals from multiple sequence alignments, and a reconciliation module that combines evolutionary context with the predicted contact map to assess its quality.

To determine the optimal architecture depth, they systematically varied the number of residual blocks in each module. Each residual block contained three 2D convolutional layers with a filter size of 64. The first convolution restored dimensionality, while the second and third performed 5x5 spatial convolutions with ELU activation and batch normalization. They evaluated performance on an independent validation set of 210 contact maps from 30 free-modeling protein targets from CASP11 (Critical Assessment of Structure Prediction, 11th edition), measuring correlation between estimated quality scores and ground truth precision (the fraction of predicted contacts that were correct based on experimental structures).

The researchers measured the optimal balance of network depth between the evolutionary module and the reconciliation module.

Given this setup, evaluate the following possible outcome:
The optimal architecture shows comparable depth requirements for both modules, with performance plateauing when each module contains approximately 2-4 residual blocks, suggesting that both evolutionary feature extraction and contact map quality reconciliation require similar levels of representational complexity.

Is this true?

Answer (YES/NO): NO